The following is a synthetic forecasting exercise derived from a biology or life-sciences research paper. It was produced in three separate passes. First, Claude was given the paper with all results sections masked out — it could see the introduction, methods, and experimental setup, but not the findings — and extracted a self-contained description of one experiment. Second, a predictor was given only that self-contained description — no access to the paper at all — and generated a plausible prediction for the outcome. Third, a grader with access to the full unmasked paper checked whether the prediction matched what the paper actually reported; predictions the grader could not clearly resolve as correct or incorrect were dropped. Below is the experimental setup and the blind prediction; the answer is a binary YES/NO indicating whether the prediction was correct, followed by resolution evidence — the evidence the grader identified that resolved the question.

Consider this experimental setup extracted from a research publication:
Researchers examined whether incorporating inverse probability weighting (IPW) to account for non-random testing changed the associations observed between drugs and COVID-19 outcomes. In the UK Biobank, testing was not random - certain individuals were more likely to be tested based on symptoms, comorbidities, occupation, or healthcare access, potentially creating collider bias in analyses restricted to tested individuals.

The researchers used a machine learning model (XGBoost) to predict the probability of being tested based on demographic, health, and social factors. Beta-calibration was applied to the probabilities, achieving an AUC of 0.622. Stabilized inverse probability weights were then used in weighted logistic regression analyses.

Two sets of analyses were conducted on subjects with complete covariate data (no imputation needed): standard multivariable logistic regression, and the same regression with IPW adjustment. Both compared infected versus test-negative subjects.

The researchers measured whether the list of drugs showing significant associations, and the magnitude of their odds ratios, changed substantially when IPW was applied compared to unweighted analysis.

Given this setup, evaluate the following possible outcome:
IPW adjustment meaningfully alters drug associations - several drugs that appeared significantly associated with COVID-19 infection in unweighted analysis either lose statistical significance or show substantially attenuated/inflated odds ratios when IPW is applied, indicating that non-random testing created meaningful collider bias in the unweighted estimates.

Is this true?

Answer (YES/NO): NO